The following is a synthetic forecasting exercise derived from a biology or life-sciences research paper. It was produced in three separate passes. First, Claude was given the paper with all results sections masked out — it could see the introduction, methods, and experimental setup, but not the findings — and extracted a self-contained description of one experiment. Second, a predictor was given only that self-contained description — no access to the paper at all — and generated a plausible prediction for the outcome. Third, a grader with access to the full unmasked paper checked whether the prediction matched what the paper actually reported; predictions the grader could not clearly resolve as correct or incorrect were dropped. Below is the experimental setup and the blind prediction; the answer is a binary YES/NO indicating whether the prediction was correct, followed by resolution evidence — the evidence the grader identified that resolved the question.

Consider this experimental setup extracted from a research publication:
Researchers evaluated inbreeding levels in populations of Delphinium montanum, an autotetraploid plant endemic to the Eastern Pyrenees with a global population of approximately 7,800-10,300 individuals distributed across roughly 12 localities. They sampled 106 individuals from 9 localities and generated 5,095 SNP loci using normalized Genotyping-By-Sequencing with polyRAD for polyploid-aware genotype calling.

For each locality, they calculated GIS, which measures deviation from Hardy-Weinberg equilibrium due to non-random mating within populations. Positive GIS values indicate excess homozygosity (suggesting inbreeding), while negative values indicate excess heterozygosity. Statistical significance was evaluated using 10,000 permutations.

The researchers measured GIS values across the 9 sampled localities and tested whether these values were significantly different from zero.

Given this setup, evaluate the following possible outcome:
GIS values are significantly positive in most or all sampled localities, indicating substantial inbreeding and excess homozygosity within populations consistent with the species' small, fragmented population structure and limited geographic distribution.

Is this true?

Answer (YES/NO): YES